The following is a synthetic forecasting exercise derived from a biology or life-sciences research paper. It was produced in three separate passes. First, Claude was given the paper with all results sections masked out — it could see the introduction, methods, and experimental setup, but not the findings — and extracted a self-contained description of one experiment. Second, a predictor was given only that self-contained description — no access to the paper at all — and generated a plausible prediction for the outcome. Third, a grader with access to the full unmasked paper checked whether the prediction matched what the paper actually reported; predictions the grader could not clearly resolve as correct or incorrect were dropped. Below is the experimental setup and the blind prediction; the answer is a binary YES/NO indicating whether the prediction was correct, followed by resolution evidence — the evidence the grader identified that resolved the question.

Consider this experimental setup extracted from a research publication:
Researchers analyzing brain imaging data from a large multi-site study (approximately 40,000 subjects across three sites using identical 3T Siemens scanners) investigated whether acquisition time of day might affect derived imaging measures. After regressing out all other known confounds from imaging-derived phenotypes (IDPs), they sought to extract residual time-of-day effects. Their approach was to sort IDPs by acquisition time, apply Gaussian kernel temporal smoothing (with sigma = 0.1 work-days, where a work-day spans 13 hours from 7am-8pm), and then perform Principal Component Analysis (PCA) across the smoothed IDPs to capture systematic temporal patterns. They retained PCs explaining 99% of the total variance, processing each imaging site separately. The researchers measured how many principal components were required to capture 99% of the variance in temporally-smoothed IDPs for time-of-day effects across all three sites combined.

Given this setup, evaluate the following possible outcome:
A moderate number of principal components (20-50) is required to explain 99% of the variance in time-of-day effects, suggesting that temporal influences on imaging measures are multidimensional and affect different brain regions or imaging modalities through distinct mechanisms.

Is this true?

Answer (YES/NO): NO